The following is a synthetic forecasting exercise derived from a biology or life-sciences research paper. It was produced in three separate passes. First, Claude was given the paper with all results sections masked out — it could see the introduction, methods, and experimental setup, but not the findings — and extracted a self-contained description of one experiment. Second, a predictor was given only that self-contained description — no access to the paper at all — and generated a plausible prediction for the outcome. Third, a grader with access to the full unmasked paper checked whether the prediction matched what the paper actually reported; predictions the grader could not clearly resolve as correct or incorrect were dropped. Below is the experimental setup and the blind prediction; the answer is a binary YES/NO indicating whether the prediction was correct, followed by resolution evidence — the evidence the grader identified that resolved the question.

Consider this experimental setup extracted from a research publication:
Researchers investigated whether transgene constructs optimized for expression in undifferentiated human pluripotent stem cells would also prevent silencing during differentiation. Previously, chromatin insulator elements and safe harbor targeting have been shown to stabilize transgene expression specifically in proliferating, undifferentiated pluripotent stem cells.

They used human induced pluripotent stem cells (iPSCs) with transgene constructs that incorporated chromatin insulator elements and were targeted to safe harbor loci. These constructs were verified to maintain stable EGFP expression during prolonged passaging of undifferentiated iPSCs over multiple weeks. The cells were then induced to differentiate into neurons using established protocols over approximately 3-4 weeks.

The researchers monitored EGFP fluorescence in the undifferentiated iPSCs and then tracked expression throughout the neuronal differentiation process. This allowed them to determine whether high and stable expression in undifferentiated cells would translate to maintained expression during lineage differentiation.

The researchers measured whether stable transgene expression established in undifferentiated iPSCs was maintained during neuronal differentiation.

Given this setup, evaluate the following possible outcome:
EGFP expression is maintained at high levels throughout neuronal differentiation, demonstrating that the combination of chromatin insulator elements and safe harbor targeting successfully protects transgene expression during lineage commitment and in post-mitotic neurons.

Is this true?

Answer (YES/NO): NO